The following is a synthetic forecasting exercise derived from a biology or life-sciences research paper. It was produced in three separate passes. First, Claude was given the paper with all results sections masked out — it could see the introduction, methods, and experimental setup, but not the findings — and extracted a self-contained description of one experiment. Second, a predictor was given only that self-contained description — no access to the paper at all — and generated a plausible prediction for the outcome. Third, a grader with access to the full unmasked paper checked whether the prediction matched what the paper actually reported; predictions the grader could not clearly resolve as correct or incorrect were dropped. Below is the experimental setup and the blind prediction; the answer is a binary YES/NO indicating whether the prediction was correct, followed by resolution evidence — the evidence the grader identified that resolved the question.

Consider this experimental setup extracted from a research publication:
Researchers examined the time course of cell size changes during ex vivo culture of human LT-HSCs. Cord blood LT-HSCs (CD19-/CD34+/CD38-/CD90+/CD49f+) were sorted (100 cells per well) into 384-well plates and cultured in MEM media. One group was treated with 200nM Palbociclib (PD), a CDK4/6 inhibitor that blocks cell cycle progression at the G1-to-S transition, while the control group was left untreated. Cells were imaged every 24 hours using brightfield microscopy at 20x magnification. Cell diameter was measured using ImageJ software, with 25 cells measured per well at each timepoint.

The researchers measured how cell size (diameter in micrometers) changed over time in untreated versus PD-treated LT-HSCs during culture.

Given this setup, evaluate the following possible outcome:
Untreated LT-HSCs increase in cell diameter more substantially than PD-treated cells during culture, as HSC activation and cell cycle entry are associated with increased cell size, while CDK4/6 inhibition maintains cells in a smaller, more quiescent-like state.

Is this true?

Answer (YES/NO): NO